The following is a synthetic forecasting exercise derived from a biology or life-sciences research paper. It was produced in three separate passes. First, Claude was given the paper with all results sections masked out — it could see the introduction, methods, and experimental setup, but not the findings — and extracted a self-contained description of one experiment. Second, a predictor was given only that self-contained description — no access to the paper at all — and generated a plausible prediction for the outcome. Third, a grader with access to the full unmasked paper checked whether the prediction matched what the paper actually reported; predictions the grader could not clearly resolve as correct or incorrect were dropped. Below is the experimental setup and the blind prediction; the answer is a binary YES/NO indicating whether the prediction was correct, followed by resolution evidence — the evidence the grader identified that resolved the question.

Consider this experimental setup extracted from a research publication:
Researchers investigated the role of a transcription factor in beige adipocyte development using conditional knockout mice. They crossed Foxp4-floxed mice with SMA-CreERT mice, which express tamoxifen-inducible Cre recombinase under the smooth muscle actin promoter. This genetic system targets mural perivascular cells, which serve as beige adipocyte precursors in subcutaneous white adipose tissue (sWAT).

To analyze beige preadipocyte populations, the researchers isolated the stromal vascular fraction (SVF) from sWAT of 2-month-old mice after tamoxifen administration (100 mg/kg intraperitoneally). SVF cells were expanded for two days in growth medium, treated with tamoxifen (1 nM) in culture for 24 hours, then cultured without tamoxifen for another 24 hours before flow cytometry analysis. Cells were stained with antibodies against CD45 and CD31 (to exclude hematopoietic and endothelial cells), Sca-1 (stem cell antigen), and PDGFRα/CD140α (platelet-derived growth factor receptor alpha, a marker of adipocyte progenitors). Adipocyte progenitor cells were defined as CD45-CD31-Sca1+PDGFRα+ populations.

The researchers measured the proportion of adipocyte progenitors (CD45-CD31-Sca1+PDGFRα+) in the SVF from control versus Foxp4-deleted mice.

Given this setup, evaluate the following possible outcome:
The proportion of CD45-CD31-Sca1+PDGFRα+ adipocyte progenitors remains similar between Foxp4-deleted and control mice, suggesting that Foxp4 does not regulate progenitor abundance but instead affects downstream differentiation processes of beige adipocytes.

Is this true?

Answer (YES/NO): NO